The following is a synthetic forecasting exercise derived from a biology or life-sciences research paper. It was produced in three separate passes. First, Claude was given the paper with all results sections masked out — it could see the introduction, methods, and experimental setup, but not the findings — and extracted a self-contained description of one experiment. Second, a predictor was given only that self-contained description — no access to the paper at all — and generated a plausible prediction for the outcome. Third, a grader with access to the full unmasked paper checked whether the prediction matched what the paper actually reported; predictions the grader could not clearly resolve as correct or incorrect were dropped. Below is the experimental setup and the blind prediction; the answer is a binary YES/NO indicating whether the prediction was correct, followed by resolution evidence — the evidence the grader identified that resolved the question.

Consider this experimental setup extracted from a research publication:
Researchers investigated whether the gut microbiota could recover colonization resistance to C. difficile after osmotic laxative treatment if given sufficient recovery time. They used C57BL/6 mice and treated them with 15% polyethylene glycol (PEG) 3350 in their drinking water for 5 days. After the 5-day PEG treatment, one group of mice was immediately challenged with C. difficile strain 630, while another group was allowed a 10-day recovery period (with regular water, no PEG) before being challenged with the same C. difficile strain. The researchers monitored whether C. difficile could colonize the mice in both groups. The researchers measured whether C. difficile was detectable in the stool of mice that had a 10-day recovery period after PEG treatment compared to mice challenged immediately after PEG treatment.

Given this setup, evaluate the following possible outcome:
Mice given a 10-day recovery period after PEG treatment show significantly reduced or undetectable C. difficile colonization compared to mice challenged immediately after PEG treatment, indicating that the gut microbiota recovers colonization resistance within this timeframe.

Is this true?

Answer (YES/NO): NO